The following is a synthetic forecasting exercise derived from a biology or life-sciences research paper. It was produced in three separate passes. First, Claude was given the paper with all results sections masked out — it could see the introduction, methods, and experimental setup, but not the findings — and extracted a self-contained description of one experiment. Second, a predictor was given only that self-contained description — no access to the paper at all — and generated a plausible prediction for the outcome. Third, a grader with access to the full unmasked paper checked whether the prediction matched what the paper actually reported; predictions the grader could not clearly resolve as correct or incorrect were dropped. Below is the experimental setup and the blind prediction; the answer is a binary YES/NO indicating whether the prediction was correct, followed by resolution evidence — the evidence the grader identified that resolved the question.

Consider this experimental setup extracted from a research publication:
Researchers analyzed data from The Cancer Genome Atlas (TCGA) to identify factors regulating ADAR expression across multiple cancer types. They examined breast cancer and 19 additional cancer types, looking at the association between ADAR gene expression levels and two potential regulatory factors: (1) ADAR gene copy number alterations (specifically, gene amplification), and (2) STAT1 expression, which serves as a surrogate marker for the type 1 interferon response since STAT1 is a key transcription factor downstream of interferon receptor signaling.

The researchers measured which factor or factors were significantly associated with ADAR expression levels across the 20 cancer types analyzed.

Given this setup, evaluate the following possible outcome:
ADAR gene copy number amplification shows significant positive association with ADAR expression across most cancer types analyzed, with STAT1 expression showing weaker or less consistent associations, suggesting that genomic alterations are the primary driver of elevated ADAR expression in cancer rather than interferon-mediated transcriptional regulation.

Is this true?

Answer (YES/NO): NO